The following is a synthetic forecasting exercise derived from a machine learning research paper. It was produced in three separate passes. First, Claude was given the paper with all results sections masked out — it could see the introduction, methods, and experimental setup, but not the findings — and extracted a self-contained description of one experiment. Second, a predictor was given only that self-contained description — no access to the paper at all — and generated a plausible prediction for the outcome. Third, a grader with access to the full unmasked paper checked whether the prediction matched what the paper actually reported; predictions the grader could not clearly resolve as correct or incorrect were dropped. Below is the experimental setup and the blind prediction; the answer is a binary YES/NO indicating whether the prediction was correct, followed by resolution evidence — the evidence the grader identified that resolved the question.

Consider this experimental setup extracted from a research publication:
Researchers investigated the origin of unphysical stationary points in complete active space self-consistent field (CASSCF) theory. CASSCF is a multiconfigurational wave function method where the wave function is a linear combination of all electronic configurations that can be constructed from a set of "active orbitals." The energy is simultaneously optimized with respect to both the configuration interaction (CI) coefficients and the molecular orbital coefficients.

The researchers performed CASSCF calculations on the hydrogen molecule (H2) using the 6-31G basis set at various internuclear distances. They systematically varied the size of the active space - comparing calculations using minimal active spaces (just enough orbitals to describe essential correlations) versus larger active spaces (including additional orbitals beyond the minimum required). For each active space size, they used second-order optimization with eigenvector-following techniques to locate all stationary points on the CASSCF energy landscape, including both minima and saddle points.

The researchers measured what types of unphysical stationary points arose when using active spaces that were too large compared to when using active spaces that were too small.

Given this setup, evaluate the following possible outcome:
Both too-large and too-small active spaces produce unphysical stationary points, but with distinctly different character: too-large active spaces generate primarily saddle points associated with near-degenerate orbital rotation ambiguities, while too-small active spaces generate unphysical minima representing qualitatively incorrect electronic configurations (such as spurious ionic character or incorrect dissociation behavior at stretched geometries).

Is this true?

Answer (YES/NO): NO